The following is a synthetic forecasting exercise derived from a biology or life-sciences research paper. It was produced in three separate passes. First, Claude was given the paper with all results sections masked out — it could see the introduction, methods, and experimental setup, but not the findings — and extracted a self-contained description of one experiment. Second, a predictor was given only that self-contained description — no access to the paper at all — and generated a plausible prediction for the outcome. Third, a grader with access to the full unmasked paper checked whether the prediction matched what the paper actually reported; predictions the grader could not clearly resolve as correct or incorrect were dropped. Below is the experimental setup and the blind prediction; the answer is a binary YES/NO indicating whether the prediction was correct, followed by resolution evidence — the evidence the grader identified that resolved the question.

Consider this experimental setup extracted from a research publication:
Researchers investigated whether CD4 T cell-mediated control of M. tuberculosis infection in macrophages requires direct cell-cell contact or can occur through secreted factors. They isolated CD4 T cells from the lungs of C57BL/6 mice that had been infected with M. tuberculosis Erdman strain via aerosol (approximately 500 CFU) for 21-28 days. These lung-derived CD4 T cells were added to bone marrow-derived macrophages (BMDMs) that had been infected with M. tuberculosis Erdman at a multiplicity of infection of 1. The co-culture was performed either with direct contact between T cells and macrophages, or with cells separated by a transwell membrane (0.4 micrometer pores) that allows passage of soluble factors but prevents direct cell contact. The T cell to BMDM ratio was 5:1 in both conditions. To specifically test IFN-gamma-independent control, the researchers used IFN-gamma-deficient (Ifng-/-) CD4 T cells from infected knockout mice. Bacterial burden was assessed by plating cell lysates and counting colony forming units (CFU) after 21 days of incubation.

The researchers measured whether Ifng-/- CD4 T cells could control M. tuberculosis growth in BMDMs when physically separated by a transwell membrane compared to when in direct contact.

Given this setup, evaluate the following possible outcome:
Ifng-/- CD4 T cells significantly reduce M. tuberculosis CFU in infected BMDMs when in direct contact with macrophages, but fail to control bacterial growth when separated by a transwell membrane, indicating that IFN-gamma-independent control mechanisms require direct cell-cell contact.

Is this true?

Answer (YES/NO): NO